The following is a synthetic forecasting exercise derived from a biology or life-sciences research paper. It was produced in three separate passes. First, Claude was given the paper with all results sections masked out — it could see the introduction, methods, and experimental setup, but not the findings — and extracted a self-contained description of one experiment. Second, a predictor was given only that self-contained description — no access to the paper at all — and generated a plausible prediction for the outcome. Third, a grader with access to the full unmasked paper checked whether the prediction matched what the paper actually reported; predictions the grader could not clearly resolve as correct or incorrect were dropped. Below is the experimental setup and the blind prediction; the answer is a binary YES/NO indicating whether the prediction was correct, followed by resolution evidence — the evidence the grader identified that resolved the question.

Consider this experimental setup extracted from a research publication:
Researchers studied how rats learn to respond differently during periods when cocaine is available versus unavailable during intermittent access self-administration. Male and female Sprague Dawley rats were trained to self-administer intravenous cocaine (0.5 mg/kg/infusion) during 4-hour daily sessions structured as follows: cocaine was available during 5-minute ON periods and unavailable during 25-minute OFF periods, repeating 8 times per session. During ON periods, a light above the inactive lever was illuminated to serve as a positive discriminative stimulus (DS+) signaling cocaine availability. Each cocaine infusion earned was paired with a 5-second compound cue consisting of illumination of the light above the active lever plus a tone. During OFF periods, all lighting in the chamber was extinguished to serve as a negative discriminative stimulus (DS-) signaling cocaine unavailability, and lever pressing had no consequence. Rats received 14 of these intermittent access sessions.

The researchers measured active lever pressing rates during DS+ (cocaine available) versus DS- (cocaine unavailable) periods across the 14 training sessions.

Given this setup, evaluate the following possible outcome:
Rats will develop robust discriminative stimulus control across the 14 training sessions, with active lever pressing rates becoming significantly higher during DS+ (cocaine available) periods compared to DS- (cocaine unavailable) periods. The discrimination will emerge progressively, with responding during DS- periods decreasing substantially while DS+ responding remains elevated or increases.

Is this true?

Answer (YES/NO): YES